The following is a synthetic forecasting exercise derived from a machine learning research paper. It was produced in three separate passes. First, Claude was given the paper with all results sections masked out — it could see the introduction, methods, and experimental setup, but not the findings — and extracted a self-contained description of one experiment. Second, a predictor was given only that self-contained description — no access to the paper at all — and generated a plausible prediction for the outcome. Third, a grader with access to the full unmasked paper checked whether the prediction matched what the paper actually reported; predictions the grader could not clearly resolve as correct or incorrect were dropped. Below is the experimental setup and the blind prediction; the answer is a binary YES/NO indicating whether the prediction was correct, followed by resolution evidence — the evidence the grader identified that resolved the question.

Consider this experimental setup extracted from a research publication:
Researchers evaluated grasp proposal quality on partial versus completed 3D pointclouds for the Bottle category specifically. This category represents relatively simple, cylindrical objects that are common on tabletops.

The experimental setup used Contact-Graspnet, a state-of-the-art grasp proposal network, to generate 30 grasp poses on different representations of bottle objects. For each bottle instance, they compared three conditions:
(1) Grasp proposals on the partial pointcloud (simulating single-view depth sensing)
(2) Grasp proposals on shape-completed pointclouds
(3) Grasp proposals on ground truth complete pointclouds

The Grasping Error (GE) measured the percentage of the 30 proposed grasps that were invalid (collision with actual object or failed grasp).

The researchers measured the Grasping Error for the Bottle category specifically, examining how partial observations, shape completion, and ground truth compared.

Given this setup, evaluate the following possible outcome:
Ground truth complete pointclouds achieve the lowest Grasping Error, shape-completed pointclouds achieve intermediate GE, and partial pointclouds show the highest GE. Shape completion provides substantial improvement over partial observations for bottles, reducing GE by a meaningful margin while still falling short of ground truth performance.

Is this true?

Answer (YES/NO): YES